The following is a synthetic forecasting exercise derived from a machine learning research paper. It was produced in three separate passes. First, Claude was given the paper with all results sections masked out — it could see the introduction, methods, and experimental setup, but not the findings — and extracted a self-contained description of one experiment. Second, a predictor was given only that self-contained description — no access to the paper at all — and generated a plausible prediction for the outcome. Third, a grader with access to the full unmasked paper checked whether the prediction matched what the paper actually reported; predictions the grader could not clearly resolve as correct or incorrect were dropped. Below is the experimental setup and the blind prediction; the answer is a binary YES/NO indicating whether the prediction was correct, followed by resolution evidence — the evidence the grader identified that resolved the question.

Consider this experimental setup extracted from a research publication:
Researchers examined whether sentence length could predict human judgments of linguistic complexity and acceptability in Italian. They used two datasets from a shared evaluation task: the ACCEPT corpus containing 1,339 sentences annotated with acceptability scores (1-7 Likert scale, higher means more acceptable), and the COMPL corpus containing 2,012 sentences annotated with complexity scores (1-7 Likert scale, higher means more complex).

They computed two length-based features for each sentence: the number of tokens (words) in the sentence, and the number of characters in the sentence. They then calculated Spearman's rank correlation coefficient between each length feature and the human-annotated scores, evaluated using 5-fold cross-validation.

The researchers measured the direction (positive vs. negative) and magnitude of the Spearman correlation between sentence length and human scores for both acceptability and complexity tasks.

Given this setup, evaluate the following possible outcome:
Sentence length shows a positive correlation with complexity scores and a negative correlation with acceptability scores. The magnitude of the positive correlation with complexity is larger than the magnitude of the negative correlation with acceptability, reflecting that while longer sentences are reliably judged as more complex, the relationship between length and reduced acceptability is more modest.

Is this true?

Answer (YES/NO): YES